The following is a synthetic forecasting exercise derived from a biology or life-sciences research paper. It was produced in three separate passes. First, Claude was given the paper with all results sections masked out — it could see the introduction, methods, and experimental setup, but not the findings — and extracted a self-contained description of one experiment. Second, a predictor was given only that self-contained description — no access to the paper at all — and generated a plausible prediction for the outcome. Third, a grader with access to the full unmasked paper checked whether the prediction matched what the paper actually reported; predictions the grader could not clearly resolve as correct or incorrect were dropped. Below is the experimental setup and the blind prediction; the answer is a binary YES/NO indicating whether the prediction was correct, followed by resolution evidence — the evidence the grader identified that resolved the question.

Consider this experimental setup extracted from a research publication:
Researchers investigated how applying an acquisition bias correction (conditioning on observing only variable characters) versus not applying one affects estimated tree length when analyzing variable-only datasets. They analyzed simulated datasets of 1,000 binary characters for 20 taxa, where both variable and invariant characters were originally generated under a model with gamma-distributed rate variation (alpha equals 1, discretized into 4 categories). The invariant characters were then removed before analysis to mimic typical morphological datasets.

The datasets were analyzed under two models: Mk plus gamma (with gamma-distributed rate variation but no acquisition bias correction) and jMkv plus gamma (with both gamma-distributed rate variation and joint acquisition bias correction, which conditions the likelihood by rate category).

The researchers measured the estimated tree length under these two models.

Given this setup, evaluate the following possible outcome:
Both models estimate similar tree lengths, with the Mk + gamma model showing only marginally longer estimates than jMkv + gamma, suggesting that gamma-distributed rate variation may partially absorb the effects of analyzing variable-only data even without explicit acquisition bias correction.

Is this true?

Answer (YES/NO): NO